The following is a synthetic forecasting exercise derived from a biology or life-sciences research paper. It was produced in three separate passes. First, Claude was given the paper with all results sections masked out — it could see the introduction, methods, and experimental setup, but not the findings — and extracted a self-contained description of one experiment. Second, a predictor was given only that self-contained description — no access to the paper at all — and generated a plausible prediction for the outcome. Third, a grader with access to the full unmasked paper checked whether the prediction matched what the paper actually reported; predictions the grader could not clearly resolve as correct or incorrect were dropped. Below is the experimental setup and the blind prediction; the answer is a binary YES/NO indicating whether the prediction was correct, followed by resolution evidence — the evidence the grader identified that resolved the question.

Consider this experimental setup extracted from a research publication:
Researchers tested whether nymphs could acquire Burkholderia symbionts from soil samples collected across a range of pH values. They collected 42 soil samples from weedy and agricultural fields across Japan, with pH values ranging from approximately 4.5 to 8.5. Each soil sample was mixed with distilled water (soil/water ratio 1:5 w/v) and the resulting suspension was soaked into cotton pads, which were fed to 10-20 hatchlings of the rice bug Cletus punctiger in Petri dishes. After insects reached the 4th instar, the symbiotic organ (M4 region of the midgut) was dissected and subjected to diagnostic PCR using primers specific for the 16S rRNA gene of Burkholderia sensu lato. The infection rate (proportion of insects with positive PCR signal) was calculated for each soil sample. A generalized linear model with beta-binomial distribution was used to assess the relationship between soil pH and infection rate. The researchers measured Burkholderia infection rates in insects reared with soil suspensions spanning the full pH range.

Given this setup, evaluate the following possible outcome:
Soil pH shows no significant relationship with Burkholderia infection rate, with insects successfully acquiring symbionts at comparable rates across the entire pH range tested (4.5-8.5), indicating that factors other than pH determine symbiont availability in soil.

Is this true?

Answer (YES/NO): NO